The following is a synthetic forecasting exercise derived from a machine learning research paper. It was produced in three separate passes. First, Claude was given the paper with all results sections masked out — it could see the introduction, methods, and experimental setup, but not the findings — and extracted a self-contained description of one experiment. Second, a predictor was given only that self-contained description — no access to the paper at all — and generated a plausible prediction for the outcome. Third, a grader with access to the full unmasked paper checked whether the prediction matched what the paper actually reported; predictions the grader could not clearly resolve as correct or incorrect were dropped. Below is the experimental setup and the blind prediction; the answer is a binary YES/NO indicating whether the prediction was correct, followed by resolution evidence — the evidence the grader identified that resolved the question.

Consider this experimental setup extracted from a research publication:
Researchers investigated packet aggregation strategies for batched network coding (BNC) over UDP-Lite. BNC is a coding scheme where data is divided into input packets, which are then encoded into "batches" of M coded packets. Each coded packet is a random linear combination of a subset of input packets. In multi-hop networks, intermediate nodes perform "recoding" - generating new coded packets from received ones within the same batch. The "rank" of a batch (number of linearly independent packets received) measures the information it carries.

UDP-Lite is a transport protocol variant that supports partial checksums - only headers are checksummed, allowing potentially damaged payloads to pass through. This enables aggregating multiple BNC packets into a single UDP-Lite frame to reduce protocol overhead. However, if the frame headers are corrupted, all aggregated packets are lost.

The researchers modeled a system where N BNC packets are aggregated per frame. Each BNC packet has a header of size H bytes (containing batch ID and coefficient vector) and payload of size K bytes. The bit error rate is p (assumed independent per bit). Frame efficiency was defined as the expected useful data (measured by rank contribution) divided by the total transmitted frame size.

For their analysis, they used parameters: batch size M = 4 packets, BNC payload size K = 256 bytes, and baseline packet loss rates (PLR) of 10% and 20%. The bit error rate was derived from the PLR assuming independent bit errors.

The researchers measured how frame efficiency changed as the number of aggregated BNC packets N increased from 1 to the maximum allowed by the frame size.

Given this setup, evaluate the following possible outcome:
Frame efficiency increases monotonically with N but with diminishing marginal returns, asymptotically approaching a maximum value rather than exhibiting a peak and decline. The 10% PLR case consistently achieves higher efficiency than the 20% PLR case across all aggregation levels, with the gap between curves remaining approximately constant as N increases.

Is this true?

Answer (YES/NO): NO